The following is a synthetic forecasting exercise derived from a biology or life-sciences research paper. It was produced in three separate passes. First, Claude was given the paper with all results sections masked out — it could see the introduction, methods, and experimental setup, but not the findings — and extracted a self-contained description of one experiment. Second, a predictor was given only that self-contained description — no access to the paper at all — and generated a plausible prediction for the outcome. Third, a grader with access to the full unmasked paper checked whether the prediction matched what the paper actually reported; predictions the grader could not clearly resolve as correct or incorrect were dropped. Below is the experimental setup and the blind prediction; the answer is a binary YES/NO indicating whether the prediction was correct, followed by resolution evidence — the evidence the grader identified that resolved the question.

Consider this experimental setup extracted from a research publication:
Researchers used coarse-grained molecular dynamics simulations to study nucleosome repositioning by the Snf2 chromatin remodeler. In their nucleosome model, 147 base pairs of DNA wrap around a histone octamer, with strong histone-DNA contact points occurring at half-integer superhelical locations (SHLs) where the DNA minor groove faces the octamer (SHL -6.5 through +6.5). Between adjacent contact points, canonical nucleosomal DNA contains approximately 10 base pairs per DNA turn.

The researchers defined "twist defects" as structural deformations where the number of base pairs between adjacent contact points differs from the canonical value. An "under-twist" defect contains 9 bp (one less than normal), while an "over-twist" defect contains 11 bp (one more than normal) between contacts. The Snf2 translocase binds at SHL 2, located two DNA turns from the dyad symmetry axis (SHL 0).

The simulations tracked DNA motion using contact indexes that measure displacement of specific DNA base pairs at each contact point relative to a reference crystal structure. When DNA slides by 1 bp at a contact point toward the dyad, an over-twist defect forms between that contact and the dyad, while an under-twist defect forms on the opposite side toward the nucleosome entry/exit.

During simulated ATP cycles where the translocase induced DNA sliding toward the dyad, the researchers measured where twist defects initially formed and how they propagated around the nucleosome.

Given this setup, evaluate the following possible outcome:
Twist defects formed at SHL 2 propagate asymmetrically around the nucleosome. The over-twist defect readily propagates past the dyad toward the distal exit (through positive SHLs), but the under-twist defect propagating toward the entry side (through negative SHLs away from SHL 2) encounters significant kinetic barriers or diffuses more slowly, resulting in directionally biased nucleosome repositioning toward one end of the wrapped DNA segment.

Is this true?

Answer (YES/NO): NO